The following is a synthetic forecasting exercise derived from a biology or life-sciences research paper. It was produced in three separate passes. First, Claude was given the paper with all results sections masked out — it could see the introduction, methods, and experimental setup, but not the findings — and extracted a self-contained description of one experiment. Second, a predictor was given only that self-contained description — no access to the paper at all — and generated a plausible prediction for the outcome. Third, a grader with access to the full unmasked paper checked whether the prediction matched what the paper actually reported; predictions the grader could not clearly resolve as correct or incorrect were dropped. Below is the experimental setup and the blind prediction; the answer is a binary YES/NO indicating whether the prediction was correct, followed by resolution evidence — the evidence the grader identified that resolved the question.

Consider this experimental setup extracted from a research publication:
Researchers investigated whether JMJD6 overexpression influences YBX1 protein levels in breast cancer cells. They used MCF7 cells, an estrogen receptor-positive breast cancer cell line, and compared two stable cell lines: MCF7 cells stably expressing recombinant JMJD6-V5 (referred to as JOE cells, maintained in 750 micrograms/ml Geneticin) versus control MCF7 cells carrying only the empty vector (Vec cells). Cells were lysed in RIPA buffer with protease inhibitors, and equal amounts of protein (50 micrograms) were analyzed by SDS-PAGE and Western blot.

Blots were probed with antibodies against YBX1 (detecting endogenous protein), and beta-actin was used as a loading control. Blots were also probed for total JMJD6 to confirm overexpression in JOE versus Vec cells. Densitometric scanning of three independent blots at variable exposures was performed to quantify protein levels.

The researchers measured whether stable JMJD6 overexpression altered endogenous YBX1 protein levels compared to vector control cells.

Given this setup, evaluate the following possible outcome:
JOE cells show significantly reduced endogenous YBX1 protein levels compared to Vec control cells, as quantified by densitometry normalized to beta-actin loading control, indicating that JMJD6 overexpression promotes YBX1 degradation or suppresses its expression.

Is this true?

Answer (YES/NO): NO